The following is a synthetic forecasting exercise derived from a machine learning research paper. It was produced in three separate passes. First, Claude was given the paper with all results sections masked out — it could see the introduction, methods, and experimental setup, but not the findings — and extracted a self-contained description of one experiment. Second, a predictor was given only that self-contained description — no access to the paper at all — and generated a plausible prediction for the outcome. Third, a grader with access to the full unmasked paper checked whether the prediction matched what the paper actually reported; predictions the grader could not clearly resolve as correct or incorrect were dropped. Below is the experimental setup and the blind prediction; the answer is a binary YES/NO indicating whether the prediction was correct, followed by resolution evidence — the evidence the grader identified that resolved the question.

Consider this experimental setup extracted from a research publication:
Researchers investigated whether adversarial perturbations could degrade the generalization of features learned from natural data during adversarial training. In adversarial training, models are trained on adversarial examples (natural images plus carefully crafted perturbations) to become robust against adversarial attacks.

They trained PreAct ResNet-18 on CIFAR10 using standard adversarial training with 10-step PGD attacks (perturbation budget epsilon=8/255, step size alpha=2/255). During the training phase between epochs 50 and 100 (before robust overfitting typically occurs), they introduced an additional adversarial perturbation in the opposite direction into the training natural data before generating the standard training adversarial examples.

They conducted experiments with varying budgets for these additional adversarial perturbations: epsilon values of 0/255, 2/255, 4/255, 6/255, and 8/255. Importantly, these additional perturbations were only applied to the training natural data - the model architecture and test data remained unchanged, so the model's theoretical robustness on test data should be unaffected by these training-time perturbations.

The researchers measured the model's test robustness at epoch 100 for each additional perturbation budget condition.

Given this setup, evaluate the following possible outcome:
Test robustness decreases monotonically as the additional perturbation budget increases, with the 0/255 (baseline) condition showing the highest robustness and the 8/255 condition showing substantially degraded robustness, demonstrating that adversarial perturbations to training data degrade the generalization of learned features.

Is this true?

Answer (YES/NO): YES